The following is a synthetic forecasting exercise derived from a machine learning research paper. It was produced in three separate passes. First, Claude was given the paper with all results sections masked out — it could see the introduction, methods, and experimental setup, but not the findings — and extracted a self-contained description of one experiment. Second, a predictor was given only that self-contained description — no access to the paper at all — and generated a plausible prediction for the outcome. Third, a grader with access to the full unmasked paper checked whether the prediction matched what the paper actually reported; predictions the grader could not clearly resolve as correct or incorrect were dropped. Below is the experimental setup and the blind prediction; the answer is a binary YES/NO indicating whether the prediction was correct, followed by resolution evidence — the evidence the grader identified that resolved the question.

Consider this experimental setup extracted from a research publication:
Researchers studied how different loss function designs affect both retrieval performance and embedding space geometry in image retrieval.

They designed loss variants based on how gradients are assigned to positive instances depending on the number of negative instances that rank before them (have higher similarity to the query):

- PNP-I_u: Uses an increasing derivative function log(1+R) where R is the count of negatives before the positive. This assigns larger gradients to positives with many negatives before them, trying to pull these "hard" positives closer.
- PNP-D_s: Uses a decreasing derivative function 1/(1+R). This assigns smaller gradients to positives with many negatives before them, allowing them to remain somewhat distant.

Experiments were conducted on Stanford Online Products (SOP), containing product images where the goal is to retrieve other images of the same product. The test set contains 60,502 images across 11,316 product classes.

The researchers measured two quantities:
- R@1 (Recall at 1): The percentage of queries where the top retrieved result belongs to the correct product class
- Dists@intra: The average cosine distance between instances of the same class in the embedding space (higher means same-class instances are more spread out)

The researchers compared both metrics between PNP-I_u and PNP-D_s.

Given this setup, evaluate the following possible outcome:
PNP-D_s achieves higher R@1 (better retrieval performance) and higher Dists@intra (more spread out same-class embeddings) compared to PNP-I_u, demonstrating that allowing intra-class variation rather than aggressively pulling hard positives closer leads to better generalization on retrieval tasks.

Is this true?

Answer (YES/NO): YES